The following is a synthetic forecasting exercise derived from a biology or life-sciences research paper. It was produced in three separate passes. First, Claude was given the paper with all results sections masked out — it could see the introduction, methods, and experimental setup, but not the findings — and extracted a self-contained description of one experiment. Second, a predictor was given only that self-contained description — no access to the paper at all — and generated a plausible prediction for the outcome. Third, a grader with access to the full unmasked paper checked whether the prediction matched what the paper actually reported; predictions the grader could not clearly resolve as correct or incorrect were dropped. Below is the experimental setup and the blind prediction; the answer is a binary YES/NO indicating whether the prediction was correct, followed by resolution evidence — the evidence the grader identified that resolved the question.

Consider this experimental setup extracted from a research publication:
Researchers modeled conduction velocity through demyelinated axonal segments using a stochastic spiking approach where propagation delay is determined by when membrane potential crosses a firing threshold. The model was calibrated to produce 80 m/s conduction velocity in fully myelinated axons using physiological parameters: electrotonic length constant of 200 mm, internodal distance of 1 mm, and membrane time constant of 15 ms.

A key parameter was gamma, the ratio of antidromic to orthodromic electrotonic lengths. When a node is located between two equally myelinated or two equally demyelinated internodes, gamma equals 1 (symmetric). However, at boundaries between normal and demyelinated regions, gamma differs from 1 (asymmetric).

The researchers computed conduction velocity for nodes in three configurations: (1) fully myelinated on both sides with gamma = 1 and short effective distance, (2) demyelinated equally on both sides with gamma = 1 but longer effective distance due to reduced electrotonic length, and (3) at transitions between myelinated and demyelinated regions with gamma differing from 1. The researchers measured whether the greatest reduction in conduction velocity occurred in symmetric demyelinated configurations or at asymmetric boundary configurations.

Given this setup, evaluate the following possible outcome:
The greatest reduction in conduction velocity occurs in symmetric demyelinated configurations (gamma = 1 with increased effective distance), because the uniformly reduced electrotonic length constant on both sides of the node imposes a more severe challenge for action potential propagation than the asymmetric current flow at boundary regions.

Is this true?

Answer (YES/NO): NO